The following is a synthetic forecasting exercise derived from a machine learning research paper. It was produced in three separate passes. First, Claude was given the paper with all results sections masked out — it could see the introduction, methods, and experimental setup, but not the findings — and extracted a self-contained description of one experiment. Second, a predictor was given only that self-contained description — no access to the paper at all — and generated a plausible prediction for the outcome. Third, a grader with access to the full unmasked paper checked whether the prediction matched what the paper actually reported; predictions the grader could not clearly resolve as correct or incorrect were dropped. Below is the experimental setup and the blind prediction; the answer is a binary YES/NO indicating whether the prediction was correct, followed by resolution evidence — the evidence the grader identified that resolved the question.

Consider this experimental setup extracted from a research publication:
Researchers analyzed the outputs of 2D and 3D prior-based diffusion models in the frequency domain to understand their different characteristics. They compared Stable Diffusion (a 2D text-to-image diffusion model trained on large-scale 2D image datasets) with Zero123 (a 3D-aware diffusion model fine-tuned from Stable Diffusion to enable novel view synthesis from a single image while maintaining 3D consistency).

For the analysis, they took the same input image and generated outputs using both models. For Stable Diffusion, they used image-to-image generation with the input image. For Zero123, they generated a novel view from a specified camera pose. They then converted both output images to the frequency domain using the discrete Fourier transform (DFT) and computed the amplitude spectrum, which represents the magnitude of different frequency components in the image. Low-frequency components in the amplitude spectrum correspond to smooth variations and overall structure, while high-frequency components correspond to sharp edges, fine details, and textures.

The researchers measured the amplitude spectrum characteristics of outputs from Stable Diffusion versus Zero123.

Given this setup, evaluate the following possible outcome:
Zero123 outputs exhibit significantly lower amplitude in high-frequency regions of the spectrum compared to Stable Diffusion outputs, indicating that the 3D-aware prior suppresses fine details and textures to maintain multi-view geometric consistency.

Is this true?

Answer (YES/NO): YES